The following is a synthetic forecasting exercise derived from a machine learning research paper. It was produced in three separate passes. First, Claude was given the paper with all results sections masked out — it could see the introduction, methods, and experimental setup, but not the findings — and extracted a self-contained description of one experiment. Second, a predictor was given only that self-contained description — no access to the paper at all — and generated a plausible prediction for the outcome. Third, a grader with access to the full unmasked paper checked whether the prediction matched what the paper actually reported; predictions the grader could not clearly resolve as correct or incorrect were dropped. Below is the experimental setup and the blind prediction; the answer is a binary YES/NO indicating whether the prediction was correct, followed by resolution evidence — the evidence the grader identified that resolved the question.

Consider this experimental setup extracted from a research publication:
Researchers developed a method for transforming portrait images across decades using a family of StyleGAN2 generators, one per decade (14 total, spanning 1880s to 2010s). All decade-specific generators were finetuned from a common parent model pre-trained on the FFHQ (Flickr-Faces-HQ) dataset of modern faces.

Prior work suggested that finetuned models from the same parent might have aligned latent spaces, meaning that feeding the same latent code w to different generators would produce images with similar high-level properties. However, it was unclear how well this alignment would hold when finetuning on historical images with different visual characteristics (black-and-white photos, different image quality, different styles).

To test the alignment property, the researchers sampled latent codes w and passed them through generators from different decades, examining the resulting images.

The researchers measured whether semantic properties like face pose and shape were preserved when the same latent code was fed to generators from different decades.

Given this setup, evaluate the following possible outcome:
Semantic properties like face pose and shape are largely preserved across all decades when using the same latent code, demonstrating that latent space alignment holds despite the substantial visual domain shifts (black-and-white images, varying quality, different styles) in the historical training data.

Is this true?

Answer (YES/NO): YES